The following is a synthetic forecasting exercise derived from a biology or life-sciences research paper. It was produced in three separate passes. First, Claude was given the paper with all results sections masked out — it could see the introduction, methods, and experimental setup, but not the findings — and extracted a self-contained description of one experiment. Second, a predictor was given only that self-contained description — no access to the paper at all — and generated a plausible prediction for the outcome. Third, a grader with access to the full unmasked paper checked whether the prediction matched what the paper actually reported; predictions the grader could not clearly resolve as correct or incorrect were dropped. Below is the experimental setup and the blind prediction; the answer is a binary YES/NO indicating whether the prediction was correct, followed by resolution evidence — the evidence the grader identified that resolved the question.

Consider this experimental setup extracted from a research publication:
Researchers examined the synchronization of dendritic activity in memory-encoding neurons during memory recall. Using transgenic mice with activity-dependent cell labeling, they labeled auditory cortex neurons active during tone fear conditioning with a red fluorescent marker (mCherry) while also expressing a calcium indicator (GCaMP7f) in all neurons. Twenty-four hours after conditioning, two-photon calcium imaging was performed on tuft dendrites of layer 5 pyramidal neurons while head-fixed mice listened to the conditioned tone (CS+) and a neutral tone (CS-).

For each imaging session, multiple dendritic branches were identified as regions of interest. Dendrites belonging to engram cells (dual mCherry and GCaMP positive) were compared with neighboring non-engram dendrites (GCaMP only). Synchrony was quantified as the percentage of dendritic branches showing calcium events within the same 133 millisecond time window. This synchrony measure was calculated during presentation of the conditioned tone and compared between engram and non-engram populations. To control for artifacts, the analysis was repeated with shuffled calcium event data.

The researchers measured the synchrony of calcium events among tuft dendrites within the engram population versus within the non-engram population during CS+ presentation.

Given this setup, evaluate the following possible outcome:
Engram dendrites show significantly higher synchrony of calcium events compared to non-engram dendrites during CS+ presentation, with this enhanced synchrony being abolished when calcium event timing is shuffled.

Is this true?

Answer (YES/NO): YES